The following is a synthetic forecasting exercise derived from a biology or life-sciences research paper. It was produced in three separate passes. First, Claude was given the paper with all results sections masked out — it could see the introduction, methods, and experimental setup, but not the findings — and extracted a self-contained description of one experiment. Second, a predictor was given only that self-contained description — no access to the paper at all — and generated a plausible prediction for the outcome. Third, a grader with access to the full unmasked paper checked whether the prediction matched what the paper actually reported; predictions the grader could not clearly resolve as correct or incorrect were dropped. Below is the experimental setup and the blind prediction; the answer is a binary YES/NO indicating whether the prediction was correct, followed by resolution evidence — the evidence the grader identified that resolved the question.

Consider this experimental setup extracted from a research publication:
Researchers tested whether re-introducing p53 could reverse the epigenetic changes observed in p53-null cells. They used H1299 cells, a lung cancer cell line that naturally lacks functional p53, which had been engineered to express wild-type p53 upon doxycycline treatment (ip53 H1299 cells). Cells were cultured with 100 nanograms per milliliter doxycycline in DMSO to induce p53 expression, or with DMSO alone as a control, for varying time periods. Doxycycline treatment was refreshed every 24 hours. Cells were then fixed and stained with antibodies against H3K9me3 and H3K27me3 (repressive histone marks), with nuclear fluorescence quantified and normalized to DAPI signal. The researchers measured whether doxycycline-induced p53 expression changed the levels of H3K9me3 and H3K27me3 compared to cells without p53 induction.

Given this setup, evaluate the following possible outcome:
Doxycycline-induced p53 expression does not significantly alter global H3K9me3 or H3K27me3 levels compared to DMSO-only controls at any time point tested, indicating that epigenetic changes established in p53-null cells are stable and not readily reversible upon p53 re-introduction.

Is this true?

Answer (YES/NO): NO